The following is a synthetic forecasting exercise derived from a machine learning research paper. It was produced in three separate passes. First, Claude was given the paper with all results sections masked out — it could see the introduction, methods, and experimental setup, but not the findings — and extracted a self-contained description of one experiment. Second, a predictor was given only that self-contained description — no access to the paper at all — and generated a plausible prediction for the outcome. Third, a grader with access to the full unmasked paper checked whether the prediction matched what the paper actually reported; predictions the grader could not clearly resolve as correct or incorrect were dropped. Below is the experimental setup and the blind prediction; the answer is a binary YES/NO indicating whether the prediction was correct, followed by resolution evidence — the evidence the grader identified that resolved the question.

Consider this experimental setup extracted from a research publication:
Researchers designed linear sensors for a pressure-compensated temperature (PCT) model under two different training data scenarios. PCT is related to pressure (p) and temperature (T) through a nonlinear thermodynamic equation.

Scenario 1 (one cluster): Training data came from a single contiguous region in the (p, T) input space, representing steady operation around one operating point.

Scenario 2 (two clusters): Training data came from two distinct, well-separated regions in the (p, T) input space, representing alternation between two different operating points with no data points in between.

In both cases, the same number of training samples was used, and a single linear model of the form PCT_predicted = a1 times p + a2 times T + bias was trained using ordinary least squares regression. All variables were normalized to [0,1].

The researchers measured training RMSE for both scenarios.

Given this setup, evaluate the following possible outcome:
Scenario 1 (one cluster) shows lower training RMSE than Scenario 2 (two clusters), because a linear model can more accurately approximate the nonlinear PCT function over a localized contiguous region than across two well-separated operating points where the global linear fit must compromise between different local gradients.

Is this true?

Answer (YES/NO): YES